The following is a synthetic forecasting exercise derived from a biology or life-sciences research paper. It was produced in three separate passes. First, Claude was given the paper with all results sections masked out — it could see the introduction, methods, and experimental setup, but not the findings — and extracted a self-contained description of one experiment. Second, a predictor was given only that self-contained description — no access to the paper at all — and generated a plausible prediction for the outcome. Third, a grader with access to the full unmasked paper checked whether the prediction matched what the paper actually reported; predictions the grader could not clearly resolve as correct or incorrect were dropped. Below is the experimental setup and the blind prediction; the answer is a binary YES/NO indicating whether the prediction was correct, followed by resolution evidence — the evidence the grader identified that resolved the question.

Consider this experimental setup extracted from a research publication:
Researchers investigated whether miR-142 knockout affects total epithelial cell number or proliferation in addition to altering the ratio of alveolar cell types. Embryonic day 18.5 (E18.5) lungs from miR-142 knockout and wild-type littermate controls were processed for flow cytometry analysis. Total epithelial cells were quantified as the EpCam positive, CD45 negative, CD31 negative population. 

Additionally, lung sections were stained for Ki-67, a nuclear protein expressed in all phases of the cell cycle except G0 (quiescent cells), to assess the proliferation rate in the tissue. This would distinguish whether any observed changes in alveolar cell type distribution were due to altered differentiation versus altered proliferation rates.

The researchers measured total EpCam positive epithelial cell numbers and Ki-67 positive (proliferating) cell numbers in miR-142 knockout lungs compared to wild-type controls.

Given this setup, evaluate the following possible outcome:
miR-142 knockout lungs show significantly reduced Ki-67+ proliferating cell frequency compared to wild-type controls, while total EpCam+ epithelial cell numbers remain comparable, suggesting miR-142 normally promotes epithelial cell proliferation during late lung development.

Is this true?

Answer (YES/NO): NO